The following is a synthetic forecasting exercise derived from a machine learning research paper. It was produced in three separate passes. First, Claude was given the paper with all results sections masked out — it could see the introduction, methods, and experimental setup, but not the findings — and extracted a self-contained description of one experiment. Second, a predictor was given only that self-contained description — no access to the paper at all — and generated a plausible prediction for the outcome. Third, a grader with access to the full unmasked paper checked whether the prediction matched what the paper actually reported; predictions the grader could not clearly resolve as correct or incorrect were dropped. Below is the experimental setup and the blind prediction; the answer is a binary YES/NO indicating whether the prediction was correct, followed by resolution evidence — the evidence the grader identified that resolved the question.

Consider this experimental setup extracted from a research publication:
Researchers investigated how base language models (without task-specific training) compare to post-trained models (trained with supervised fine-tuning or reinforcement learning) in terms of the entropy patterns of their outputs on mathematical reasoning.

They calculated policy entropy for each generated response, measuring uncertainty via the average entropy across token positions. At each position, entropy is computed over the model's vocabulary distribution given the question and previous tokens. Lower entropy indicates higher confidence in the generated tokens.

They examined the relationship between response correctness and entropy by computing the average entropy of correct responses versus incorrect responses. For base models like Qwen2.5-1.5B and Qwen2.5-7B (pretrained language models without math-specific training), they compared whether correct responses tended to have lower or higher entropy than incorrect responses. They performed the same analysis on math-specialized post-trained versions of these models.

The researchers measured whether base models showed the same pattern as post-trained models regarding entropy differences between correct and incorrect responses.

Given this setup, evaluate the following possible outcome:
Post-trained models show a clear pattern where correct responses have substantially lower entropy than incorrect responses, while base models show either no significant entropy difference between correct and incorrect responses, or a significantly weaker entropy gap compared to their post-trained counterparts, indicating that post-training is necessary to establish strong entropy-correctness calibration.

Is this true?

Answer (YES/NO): YES